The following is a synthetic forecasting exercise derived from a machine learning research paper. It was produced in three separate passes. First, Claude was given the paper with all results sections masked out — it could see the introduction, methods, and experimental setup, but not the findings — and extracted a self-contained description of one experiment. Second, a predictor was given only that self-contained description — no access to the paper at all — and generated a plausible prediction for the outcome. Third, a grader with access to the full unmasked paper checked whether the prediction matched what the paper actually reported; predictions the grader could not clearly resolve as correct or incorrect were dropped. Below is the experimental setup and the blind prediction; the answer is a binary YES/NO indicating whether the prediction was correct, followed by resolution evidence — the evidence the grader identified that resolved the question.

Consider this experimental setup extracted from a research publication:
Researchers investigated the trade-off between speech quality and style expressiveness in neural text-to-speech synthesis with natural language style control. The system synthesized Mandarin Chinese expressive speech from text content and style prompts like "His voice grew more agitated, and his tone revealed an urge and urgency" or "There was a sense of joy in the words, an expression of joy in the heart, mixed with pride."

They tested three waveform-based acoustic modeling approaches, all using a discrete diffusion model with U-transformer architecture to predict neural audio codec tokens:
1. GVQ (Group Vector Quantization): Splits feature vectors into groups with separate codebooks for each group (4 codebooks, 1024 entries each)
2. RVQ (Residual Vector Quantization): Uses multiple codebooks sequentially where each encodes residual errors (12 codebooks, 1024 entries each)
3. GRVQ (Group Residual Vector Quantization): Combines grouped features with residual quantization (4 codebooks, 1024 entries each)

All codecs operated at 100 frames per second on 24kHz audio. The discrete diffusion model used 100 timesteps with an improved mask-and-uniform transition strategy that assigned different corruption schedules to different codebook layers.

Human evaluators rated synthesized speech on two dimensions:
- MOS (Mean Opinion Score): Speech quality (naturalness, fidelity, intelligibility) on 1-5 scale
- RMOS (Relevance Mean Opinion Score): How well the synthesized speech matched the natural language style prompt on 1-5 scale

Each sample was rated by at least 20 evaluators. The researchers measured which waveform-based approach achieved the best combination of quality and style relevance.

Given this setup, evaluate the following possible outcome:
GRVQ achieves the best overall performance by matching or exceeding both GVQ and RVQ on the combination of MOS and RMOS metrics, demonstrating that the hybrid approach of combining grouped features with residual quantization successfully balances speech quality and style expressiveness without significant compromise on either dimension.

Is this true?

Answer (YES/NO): YES